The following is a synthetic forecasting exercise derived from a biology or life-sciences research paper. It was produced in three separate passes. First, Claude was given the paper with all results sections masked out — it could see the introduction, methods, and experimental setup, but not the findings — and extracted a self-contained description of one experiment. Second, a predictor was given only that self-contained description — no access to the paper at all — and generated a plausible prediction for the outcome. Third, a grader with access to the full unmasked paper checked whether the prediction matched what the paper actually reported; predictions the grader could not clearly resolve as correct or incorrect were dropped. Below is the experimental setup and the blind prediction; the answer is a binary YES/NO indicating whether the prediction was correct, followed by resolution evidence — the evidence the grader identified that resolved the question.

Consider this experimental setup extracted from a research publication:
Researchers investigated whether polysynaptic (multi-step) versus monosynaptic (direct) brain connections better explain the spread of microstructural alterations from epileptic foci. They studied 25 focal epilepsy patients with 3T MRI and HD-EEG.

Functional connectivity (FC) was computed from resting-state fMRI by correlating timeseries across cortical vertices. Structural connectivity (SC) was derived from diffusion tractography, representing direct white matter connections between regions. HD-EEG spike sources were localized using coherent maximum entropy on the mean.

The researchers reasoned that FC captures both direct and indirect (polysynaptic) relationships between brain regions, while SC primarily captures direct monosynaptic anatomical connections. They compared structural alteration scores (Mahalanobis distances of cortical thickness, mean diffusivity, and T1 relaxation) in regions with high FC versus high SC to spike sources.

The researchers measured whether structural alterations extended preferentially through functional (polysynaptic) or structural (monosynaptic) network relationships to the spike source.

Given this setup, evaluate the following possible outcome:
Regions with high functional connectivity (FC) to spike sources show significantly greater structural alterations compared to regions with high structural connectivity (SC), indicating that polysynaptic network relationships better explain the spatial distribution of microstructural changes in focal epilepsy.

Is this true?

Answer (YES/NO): YES